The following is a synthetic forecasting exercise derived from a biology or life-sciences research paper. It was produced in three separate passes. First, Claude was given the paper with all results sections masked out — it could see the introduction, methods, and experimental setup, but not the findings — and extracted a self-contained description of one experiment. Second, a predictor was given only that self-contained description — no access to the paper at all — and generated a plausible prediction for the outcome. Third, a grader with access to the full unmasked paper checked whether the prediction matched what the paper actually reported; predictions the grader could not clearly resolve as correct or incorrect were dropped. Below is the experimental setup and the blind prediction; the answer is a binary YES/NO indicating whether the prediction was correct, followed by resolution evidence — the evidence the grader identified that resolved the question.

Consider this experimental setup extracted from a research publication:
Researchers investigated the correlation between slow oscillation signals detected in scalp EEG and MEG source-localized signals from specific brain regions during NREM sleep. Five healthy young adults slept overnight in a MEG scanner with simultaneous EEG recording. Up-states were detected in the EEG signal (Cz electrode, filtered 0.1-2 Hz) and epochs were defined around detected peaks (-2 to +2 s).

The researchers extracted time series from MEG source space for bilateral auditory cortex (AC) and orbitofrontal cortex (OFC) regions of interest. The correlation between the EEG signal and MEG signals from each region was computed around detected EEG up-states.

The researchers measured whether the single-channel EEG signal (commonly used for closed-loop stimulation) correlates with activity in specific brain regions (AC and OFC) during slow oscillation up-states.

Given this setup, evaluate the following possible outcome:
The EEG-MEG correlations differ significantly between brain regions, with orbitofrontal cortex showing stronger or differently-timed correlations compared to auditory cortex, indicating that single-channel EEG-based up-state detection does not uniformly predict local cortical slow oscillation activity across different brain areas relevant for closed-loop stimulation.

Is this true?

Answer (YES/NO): NO